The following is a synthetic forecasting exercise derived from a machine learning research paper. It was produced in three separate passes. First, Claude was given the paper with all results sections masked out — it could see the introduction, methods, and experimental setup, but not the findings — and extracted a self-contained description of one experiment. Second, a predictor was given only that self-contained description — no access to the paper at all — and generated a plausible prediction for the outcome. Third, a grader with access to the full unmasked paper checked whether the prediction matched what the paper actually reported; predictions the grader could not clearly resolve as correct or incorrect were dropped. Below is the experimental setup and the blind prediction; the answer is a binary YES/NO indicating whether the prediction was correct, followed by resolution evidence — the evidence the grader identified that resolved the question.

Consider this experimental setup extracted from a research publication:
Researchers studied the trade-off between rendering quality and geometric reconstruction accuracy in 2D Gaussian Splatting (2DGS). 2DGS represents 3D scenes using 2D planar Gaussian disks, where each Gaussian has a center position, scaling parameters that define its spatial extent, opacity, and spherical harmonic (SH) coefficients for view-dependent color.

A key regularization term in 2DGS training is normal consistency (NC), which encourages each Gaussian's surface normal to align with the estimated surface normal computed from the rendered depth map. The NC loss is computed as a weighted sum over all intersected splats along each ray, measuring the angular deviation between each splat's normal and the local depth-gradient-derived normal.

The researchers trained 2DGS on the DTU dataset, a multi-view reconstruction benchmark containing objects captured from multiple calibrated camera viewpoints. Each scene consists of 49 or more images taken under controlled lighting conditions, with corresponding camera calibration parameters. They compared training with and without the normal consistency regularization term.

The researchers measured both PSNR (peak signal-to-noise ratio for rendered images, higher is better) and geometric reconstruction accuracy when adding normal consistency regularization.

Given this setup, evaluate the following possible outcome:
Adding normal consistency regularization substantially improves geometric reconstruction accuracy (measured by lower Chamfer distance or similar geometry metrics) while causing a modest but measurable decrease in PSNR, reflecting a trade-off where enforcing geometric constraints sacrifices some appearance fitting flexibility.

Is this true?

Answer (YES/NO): YES